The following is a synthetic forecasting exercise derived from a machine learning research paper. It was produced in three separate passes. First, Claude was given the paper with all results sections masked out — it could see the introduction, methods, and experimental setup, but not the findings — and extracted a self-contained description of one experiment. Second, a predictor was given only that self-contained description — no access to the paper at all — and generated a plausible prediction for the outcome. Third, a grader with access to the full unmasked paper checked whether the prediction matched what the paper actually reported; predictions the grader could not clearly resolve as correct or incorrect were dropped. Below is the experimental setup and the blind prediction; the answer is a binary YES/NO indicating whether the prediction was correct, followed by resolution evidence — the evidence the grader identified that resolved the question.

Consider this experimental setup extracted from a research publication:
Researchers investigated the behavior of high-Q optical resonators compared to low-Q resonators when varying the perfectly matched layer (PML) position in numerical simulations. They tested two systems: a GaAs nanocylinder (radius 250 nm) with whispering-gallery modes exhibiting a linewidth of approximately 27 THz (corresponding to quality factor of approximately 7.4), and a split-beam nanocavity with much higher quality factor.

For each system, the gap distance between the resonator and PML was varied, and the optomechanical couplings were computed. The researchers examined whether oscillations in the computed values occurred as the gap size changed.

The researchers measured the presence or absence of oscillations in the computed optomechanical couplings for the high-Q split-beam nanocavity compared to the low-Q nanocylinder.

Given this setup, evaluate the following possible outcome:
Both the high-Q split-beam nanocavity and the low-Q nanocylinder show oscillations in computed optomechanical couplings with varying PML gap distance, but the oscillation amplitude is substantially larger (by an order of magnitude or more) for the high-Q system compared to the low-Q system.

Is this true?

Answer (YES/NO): NO